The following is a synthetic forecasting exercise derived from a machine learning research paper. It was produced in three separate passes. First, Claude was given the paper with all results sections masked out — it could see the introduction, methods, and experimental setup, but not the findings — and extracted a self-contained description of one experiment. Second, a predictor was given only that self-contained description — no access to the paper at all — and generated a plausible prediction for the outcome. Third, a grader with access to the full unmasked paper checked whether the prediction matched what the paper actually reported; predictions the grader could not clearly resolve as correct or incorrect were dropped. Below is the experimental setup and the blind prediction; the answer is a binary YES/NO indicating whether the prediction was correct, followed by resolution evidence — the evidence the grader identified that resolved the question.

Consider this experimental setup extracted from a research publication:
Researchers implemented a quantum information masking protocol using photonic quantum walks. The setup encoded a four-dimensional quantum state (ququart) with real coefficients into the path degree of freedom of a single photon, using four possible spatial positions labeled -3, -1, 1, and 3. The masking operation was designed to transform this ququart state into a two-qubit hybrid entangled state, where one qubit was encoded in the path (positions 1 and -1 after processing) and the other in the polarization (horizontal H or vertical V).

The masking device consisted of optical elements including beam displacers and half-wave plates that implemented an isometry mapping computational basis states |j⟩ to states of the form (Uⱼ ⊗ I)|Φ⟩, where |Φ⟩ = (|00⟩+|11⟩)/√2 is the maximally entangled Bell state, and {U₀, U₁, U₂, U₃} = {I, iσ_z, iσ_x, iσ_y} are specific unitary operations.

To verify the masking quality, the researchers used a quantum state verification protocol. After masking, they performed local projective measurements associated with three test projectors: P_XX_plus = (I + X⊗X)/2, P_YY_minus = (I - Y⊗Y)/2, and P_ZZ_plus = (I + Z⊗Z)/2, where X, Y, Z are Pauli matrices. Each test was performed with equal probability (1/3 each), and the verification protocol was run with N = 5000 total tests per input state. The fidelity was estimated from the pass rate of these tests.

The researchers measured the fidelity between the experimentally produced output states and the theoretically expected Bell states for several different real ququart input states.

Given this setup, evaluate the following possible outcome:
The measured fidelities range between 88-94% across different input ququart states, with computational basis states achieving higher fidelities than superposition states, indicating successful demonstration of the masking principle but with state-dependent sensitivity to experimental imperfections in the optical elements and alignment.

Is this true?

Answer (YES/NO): NO